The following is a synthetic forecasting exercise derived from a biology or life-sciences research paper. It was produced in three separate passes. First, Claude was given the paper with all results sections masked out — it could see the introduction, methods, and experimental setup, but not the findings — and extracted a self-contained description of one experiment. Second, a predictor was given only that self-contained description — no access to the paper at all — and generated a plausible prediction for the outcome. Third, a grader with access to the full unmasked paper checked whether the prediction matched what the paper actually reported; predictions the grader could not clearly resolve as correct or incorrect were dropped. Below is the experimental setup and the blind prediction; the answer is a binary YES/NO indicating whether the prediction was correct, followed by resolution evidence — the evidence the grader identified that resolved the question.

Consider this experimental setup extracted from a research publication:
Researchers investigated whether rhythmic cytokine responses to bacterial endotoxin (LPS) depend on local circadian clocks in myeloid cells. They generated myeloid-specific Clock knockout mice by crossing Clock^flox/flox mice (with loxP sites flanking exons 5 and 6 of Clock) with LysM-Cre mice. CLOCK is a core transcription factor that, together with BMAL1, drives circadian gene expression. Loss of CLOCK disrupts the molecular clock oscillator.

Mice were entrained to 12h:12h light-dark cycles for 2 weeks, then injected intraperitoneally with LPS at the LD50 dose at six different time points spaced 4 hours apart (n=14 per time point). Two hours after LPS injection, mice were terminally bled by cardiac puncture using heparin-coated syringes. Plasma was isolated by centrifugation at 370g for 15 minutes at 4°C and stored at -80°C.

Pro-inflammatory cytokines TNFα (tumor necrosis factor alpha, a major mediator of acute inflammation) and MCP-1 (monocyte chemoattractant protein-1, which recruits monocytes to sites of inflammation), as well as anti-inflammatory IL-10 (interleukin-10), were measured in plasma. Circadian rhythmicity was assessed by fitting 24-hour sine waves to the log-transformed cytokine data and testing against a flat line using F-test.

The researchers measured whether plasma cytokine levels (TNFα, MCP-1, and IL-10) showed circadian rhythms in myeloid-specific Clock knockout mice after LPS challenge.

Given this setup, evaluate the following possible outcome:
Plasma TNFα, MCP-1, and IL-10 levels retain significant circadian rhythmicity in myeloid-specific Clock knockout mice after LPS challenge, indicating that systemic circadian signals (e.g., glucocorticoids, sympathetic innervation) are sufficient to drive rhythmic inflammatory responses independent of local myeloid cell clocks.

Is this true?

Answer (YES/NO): YES